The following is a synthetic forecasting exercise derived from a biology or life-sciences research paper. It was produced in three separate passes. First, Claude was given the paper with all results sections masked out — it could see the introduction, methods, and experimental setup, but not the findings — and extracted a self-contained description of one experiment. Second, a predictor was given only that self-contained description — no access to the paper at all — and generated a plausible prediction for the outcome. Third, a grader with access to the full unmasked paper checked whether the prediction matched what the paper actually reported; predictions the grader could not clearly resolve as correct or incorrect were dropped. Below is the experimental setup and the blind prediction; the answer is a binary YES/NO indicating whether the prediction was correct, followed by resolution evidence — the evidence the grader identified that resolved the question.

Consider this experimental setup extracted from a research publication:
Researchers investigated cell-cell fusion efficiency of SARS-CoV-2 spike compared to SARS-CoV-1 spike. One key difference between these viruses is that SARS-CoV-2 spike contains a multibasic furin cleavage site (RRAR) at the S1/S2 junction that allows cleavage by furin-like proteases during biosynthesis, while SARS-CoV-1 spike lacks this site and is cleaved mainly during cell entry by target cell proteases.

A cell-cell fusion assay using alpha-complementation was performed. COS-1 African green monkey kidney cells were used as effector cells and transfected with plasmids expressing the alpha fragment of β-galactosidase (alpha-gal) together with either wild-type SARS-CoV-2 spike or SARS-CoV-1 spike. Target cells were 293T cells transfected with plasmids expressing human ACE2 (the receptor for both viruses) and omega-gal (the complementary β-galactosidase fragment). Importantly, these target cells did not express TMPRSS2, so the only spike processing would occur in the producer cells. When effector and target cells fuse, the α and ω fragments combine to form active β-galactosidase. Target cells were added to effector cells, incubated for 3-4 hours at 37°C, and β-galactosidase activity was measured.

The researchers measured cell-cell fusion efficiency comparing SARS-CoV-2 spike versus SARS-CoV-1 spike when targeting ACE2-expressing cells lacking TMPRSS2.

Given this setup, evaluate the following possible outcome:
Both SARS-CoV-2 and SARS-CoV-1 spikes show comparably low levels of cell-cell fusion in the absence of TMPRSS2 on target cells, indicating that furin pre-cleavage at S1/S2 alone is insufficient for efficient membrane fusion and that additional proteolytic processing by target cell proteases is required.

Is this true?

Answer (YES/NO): NO